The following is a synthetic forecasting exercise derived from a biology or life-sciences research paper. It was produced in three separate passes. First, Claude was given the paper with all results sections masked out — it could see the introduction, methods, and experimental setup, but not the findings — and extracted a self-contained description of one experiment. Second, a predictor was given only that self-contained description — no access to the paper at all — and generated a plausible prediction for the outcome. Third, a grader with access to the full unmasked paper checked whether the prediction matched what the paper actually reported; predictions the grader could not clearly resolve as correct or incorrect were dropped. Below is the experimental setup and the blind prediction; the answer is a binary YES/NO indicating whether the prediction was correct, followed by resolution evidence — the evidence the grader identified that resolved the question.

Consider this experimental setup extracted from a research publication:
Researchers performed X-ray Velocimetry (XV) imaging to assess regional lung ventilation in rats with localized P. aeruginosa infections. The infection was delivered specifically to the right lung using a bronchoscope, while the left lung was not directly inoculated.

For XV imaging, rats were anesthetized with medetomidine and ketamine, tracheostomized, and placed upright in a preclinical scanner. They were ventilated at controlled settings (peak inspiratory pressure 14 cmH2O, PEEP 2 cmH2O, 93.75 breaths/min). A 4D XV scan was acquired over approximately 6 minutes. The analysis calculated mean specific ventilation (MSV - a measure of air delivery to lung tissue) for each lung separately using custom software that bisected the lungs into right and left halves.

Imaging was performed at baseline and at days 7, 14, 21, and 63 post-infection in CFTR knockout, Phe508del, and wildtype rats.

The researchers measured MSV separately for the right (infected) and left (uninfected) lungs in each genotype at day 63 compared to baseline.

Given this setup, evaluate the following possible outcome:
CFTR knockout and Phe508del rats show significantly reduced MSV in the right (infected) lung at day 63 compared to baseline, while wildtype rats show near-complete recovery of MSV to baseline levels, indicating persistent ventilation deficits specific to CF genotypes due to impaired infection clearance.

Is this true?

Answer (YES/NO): NO